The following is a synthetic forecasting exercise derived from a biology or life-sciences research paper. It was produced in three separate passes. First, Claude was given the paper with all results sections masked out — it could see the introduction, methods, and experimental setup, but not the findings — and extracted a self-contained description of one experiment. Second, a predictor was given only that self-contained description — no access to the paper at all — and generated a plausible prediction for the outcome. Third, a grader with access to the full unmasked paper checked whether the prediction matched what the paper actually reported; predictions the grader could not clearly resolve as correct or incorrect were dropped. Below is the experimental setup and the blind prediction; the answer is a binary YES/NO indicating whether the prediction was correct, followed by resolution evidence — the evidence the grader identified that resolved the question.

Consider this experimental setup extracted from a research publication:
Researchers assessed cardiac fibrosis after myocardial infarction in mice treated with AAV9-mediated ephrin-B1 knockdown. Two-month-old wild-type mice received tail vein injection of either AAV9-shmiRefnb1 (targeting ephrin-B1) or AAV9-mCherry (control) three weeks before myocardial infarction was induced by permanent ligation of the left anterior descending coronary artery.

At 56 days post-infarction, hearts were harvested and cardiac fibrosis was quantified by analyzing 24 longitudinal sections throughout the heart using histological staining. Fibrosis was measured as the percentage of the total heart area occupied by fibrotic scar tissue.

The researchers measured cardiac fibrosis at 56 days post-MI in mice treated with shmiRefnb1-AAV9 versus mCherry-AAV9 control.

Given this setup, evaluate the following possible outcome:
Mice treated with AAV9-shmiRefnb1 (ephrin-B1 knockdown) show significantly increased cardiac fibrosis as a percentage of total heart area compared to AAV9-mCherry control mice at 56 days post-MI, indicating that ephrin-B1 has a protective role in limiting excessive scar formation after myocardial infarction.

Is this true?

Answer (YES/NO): NO